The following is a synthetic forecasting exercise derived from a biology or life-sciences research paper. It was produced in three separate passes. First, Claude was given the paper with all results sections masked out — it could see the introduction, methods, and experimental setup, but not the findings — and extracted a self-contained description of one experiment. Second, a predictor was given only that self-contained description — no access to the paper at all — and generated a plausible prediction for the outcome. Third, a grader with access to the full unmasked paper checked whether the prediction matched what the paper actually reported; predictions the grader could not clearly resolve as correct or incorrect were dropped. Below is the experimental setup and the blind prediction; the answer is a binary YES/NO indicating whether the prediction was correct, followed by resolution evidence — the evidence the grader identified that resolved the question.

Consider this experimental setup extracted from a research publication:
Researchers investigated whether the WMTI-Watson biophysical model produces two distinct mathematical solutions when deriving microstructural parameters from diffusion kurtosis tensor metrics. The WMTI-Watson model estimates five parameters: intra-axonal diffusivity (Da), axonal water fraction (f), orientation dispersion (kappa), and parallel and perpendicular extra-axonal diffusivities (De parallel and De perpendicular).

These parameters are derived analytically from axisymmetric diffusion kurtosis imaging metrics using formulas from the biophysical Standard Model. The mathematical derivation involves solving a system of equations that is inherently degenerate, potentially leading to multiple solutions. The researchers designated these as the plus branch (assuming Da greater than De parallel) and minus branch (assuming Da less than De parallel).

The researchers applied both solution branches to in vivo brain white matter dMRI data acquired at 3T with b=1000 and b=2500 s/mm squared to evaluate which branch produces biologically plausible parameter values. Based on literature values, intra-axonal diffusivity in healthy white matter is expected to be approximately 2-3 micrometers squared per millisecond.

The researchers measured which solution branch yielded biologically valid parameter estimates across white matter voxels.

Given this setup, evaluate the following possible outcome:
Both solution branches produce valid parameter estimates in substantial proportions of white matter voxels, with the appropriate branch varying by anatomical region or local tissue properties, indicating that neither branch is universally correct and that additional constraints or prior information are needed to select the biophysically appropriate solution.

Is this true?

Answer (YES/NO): NO